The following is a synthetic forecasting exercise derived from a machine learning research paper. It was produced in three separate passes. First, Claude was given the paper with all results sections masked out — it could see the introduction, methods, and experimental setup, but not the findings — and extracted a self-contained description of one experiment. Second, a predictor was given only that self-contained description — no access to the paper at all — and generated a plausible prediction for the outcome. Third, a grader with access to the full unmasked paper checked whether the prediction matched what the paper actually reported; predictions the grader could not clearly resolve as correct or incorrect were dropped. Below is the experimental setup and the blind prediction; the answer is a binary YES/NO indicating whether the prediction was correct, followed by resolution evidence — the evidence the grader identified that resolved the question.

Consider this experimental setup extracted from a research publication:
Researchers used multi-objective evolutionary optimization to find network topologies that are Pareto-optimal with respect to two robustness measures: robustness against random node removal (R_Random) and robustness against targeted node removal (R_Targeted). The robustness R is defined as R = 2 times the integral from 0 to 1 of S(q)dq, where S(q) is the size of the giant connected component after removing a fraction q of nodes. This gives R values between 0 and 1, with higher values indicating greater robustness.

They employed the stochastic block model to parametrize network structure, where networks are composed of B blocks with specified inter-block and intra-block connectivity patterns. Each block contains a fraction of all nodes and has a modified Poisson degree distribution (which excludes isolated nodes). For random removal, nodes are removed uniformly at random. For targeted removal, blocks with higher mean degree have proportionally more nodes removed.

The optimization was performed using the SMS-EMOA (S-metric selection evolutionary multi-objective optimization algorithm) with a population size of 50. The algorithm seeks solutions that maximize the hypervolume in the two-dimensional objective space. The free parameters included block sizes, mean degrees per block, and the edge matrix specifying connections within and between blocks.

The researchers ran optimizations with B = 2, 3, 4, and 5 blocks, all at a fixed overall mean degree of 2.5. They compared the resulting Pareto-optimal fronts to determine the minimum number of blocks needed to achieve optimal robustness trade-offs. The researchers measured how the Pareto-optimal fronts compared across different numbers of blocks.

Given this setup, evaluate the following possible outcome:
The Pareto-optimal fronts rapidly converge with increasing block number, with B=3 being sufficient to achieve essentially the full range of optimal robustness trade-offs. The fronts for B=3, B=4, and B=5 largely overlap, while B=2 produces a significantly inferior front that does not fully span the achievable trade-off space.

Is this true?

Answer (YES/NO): YES